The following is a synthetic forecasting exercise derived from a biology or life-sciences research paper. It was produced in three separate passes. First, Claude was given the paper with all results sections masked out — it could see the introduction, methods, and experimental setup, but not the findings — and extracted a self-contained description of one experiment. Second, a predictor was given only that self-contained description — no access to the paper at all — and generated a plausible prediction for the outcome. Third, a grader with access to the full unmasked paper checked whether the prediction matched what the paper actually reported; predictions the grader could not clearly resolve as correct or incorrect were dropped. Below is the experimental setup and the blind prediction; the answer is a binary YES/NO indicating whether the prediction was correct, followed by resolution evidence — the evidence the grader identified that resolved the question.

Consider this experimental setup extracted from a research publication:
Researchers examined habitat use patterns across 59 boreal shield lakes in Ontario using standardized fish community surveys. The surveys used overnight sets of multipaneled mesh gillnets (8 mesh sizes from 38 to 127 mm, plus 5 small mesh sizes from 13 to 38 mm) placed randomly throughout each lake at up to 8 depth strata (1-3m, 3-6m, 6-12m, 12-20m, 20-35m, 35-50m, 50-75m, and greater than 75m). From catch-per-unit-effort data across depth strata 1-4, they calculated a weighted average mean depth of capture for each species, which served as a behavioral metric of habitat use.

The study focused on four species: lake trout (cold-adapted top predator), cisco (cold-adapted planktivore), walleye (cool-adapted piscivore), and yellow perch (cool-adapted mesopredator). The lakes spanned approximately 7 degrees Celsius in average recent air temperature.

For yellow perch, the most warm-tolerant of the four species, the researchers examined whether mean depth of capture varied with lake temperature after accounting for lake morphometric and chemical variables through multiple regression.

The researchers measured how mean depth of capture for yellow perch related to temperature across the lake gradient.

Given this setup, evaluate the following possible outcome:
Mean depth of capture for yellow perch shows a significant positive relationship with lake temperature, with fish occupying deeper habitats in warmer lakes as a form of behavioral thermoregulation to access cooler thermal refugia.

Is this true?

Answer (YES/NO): NO